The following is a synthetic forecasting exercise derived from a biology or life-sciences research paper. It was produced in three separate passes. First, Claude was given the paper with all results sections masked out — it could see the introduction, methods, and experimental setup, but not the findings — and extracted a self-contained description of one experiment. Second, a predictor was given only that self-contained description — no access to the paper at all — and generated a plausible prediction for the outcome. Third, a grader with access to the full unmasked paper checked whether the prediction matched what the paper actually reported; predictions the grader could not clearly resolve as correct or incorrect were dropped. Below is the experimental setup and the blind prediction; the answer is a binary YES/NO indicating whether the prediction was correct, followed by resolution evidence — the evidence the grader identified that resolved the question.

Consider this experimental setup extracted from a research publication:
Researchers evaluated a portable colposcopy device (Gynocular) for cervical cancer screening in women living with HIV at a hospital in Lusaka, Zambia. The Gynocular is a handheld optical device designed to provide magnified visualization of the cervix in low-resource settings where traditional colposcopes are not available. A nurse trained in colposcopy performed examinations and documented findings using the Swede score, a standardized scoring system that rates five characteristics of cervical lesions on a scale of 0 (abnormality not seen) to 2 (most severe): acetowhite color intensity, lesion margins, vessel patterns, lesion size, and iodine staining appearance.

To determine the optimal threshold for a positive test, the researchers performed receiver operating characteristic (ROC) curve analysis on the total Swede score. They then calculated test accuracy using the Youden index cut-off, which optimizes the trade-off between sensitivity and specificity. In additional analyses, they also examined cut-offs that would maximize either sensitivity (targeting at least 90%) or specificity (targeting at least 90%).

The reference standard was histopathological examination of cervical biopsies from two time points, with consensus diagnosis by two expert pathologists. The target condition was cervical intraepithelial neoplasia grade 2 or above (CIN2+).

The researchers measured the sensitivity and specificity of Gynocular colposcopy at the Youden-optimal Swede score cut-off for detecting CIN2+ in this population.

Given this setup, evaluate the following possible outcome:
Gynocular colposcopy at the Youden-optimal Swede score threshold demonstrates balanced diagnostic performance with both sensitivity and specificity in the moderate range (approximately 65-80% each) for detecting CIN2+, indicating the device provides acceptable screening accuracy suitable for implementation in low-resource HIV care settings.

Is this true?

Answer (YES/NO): NO